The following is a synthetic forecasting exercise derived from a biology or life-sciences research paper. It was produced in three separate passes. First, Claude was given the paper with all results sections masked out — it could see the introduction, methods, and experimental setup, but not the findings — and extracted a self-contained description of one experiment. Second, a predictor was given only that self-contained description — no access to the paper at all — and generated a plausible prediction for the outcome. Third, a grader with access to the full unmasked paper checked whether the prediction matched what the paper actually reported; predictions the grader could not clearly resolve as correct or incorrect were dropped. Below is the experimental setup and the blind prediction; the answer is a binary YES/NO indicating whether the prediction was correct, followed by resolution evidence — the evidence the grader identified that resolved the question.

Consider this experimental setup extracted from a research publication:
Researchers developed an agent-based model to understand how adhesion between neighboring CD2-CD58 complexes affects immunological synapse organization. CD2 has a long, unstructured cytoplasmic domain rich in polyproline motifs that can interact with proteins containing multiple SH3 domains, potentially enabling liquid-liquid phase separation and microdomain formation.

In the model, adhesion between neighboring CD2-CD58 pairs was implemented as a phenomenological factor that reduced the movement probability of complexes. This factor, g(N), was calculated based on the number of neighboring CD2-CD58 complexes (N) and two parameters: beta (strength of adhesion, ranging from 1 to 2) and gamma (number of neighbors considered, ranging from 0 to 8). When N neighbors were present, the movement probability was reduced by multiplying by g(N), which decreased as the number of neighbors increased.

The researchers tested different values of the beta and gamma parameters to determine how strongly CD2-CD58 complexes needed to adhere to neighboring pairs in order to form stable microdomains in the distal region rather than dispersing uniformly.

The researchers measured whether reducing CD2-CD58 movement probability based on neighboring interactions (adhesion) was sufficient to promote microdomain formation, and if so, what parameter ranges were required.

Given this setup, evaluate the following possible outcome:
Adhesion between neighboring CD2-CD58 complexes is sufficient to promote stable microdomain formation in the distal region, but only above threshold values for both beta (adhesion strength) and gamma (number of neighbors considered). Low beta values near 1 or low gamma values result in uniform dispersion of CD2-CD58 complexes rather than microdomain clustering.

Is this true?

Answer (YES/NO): NO